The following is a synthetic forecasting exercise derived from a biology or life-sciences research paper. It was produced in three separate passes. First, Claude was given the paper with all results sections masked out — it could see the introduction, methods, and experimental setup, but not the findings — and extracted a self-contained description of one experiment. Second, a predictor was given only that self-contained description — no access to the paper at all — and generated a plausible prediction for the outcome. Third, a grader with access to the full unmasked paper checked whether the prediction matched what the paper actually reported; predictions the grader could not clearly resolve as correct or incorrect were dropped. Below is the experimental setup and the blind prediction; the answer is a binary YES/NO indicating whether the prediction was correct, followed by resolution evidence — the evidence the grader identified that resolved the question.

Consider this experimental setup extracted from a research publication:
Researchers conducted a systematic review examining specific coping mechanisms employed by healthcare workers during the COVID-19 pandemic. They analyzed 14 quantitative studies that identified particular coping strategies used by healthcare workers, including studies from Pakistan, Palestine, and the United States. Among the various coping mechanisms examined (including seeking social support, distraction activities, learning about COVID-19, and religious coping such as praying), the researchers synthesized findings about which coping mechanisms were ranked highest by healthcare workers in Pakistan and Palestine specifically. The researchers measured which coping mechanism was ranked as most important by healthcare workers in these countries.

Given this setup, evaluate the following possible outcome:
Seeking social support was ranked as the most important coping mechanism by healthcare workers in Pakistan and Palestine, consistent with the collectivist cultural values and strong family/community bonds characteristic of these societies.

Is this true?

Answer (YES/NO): NO